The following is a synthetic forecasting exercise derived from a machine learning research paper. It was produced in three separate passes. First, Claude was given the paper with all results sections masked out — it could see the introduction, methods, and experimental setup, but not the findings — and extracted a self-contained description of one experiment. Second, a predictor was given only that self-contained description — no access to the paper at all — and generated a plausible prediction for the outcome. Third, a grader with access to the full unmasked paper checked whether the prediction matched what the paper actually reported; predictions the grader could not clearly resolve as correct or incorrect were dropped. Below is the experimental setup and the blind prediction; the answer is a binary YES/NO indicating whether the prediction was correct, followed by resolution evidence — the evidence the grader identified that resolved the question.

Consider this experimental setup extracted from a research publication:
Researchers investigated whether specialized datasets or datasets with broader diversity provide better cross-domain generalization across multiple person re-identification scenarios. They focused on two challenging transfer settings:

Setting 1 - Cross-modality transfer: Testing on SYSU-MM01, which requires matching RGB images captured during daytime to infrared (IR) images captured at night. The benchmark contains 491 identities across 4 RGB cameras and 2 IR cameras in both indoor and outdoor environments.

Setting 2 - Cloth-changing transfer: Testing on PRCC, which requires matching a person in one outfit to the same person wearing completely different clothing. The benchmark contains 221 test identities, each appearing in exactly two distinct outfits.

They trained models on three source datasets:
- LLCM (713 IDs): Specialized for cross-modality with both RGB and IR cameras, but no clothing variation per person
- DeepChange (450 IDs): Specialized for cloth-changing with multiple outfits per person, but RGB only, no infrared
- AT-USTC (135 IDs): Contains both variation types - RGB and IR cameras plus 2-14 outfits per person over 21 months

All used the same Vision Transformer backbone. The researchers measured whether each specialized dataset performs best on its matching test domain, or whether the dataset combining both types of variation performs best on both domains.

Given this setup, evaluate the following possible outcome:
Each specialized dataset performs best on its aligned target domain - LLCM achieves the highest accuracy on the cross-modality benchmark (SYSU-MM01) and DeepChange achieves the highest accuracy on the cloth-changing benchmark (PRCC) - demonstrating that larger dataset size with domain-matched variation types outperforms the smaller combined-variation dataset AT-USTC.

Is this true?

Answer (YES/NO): NO